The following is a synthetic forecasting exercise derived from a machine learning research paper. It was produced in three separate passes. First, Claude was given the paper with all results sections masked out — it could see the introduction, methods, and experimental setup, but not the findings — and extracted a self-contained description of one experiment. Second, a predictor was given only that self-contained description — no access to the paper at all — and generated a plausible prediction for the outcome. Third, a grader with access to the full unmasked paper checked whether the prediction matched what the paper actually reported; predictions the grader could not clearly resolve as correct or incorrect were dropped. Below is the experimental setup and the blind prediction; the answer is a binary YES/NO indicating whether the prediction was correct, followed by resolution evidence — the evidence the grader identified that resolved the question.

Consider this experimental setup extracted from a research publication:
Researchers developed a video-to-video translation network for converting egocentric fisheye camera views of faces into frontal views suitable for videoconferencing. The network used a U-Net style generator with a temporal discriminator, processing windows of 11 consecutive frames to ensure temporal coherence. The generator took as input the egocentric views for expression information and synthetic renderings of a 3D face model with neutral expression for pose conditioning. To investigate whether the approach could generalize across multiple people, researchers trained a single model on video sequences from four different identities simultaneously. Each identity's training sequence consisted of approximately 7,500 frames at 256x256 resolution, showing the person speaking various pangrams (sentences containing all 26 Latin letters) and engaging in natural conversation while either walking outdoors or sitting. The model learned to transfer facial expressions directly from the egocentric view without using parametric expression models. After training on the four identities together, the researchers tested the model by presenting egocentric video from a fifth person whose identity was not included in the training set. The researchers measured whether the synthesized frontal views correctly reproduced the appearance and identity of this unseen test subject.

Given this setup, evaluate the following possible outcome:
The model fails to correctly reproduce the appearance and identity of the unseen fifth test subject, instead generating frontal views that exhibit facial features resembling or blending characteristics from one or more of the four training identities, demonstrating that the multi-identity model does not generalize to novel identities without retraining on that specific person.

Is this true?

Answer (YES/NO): YES